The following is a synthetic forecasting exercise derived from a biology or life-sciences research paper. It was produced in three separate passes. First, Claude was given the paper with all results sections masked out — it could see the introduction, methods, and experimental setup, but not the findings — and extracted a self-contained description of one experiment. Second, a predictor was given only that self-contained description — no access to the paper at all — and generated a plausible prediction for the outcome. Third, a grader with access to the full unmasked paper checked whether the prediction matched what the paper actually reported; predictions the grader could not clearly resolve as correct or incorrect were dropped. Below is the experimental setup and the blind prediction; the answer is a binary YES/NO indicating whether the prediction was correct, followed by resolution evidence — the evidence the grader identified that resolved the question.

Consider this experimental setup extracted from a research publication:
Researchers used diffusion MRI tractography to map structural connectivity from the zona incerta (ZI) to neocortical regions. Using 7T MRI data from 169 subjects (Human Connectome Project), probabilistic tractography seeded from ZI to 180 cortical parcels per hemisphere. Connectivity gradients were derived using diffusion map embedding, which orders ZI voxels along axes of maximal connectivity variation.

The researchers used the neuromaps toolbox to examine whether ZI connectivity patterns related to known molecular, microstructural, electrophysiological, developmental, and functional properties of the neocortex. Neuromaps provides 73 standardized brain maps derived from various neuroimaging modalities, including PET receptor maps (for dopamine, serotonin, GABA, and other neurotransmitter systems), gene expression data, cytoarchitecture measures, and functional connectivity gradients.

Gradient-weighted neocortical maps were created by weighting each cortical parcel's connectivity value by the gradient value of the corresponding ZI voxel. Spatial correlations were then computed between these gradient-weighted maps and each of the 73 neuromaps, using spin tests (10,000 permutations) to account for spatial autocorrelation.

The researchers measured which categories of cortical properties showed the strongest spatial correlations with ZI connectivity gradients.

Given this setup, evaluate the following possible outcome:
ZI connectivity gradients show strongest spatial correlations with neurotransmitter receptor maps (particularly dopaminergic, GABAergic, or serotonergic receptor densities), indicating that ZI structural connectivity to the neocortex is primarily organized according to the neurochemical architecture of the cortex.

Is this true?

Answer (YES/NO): NO